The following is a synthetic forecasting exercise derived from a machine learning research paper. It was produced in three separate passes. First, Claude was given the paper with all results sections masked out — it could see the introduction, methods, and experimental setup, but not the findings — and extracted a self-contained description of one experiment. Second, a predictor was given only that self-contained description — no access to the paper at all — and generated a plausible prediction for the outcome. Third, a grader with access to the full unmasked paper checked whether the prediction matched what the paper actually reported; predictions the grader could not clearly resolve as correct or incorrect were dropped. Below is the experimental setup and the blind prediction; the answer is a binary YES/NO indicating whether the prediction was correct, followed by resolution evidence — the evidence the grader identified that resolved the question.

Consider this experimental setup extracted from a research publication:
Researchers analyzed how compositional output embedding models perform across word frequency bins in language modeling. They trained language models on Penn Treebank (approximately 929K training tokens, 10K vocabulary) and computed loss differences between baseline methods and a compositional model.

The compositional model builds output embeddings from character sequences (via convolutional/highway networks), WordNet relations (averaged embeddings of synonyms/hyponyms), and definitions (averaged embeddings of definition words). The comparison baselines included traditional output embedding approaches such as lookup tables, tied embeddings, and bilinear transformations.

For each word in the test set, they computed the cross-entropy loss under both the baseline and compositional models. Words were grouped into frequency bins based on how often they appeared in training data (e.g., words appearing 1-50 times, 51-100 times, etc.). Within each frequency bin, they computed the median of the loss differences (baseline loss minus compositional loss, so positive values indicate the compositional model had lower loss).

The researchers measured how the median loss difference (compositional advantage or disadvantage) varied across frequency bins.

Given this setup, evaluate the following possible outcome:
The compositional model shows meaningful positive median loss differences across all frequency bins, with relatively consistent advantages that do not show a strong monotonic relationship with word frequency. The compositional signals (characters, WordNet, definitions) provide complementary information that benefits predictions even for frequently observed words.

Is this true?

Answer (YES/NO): NO